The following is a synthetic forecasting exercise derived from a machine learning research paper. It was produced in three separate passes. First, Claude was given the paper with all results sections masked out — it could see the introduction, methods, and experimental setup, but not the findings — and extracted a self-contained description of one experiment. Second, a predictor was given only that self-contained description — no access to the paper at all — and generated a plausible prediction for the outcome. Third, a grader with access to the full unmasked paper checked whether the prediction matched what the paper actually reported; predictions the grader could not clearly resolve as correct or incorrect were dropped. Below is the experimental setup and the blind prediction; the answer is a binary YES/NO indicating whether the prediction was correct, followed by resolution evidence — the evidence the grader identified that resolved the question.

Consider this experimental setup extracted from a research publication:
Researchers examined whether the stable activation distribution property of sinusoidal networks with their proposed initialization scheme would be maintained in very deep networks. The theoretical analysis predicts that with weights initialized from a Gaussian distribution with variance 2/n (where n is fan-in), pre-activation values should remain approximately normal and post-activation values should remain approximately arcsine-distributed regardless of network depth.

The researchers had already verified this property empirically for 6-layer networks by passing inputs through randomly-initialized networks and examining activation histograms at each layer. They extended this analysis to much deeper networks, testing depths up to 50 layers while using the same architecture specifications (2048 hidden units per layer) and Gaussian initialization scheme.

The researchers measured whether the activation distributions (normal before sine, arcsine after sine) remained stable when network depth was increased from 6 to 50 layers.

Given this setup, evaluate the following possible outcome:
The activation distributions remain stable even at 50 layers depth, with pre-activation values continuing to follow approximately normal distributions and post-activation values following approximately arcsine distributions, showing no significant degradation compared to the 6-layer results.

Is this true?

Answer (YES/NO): YES